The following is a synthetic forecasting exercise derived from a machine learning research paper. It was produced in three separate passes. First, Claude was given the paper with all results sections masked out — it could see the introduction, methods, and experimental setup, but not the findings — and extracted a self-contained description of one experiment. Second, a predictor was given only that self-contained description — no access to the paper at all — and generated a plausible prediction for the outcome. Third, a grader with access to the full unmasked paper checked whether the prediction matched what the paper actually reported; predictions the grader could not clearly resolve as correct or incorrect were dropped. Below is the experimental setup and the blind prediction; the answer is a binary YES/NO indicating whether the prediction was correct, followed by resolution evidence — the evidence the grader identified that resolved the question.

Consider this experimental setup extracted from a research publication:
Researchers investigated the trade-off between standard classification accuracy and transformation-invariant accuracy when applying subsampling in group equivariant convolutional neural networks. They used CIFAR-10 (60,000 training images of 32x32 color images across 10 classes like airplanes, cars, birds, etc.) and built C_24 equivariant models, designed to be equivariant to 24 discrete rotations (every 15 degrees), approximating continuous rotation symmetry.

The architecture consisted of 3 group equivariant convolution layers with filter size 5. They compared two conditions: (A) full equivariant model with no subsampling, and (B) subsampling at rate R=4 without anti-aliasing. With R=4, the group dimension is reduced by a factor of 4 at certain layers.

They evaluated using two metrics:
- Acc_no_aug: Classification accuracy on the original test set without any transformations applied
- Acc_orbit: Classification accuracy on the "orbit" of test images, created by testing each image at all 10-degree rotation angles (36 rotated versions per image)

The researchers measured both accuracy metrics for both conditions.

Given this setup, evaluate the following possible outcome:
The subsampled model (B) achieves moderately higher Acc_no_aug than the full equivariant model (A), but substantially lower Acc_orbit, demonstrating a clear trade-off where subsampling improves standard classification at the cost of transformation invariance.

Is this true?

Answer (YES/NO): YES